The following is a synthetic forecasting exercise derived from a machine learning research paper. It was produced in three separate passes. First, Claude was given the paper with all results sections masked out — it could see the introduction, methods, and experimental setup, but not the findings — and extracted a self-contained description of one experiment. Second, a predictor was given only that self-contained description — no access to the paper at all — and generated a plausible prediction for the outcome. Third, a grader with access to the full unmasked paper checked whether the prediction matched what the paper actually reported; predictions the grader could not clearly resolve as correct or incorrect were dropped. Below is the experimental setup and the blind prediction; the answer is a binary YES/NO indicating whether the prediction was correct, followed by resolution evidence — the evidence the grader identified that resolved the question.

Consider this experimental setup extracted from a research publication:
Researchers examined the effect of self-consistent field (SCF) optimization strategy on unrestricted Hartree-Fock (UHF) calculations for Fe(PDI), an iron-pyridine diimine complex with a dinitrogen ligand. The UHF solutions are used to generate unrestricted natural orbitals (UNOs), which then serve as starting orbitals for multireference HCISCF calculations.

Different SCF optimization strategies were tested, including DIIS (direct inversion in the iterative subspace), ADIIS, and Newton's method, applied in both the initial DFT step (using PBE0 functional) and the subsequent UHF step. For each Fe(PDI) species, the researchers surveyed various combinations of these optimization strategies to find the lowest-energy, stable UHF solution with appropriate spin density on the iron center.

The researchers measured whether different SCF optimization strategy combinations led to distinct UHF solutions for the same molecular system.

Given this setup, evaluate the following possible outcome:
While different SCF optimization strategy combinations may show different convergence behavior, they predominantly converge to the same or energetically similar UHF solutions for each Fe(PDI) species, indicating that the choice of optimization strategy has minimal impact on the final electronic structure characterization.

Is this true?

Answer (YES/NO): NO